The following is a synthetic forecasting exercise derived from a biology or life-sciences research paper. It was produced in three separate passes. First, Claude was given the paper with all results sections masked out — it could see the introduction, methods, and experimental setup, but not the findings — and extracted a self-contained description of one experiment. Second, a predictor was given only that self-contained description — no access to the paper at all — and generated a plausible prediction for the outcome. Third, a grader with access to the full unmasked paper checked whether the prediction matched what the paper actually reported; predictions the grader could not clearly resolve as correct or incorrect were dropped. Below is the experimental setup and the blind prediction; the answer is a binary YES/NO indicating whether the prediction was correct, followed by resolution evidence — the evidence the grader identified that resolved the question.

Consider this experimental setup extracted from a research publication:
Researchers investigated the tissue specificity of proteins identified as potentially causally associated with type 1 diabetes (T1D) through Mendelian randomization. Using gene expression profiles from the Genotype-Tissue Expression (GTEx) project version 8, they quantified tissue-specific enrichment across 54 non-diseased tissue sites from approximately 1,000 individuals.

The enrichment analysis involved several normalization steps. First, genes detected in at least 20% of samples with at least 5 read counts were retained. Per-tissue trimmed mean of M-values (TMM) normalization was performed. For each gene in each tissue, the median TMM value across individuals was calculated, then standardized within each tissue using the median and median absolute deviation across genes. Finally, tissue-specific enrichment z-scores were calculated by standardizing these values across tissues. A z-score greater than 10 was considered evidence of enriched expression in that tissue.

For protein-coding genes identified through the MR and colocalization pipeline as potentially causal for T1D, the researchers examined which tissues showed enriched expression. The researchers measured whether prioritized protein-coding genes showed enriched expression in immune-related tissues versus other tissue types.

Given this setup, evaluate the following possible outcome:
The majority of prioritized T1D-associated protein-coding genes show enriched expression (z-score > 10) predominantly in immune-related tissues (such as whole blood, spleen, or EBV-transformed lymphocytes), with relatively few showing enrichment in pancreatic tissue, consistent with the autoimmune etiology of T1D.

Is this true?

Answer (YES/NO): YES